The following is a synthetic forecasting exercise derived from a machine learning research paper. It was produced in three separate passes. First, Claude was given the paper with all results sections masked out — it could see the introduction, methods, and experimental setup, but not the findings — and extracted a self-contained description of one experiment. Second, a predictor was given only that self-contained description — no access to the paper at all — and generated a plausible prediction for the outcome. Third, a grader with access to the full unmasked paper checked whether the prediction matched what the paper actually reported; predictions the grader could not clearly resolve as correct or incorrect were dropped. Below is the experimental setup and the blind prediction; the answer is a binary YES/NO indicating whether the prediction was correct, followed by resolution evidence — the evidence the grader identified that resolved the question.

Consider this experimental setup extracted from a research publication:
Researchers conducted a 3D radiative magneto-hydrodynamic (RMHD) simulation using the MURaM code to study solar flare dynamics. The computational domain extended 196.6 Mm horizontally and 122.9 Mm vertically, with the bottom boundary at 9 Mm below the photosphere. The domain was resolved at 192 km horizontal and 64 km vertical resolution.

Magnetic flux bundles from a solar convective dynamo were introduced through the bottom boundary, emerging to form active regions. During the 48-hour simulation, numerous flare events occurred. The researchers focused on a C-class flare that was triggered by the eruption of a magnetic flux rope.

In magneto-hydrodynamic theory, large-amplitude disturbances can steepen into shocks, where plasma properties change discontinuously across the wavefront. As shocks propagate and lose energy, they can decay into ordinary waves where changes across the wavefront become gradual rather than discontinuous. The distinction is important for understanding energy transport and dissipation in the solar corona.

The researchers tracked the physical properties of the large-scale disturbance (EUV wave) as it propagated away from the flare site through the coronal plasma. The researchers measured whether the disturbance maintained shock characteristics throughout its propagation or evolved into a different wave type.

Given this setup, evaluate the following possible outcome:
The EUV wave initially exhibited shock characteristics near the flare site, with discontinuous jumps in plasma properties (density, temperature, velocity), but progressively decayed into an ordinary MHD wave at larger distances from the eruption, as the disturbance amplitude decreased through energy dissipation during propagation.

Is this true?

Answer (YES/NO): NO